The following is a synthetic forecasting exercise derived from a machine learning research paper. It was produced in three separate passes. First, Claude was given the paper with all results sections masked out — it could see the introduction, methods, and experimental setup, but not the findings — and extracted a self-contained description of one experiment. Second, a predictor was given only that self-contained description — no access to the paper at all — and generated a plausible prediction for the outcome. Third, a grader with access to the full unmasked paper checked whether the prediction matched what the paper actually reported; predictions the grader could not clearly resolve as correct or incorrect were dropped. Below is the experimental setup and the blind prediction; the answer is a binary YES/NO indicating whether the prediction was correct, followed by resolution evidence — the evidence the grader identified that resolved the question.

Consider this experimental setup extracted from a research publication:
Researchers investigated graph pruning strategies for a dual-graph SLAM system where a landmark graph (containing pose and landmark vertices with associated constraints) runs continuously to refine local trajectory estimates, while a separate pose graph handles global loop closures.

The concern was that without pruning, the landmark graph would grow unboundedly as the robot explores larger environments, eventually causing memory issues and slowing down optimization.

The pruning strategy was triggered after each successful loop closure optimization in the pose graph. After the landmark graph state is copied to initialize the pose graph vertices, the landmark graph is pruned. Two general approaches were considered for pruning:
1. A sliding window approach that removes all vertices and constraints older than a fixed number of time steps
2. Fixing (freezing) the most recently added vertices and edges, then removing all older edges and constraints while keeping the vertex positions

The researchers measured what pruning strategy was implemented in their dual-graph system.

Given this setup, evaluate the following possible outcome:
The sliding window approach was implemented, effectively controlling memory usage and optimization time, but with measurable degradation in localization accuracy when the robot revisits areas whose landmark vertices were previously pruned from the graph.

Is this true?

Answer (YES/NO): NO